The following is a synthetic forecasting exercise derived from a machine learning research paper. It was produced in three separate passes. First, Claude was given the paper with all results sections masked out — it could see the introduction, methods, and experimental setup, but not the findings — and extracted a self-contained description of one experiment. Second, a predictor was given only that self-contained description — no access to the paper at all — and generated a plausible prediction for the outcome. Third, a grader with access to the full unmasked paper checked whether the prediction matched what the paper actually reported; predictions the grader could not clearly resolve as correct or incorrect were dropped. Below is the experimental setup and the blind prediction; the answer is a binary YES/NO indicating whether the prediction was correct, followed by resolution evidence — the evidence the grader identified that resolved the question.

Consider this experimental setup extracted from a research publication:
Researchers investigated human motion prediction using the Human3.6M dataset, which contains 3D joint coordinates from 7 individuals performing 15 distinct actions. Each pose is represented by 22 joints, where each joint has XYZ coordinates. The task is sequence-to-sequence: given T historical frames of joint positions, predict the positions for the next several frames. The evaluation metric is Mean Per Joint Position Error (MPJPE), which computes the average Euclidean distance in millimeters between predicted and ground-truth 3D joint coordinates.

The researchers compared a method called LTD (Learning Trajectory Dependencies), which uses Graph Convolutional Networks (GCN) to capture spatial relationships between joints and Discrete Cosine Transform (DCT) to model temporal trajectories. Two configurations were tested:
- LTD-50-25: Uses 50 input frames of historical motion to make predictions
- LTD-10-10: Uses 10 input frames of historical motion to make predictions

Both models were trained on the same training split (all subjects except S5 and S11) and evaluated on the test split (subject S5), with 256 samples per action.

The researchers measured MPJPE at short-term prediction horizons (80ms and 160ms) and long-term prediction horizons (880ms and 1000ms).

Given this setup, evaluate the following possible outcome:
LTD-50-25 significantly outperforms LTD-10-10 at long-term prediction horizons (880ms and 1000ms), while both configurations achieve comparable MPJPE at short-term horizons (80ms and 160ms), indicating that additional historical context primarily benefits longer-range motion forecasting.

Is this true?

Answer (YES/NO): NO